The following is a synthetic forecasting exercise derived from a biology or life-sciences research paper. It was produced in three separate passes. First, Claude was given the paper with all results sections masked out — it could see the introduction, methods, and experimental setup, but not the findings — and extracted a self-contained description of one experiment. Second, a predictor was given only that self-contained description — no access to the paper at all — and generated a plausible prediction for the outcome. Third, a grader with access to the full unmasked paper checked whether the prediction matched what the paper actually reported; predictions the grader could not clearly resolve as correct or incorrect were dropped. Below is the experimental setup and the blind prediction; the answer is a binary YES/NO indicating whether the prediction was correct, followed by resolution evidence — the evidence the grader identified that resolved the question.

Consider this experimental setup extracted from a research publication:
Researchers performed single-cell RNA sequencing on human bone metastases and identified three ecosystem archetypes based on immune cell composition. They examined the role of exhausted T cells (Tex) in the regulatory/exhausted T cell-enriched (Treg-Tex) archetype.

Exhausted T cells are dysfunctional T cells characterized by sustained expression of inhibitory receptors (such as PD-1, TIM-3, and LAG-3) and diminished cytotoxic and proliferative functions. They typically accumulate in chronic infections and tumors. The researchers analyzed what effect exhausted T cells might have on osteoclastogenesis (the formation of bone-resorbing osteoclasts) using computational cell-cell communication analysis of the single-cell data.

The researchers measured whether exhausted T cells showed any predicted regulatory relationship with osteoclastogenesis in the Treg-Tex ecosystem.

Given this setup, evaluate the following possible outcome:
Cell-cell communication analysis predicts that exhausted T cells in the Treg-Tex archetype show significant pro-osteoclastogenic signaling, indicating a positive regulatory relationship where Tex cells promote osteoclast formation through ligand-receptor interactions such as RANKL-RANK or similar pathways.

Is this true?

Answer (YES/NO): NO